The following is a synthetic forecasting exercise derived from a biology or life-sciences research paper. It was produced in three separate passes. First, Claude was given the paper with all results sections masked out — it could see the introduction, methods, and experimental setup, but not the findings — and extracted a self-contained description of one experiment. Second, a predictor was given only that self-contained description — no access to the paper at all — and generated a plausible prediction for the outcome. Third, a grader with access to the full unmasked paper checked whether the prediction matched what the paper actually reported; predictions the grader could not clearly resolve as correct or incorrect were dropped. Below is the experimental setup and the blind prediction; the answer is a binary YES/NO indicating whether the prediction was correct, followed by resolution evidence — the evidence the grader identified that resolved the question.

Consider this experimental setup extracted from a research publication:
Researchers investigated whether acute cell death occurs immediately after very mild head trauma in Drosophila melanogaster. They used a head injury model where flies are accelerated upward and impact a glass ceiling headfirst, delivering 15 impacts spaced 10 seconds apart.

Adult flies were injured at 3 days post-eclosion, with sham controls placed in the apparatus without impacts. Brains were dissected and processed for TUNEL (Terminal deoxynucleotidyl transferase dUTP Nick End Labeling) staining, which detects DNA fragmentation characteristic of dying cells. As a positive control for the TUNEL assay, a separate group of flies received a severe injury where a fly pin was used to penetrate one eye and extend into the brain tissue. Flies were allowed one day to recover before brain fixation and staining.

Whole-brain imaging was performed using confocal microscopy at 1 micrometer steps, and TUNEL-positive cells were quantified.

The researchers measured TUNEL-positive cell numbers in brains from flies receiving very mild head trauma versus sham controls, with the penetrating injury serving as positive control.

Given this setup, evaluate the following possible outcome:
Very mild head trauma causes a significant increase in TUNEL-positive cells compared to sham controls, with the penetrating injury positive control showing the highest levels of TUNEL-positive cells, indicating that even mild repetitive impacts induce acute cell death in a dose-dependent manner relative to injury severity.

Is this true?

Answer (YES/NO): NO